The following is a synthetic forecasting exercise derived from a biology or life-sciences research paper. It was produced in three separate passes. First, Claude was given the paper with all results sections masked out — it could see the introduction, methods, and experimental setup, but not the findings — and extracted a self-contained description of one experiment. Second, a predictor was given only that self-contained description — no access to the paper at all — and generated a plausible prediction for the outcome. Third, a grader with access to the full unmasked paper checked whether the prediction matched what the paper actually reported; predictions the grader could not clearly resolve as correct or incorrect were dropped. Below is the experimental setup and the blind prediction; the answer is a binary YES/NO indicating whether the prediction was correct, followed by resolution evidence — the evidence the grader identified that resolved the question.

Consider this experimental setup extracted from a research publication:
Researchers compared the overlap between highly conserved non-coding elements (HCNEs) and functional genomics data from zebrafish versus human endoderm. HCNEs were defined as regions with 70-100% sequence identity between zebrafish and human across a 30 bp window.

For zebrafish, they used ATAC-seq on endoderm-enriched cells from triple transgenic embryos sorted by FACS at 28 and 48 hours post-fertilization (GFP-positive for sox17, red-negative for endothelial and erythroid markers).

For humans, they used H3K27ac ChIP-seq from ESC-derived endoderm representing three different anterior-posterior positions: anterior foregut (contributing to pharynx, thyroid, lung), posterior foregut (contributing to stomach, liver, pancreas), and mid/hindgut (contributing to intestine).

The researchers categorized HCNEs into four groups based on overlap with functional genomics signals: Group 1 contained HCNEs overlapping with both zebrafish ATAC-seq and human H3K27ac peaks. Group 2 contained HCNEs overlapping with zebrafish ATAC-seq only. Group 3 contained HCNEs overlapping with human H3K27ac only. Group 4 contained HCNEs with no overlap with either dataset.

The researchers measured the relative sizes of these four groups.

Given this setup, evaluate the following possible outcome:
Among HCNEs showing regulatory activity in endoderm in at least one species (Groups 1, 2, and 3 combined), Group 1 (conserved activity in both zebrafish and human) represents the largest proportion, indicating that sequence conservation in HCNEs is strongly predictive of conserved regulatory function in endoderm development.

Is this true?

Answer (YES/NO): NO